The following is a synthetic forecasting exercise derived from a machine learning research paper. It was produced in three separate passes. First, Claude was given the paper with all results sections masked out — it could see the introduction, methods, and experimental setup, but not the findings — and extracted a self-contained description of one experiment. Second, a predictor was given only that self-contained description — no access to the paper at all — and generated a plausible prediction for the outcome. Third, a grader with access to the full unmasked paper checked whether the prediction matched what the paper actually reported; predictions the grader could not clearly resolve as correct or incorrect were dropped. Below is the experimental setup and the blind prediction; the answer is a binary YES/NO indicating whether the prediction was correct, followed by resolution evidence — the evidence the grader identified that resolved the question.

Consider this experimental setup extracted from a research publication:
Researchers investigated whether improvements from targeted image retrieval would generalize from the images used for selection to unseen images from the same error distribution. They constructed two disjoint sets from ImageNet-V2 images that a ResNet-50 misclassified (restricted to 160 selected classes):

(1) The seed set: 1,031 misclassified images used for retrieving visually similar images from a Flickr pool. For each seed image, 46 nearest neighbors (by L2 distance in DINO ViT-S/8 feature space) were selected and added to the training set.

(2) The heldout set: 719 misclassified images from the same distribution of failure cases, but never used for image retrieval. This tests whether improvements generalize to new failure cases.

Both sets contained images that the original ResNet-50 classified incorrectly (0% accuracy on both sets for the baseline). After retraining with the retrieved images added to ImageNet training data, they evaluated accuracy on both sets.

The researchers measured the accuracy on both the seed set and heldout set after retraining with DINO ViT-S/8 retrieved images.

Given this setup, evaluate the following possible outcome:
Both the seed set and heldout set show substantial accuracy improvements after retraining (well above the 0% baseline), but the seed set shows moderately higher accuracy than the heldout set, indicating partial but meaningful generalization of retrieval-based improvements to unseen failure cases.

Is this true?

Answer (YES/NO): YES